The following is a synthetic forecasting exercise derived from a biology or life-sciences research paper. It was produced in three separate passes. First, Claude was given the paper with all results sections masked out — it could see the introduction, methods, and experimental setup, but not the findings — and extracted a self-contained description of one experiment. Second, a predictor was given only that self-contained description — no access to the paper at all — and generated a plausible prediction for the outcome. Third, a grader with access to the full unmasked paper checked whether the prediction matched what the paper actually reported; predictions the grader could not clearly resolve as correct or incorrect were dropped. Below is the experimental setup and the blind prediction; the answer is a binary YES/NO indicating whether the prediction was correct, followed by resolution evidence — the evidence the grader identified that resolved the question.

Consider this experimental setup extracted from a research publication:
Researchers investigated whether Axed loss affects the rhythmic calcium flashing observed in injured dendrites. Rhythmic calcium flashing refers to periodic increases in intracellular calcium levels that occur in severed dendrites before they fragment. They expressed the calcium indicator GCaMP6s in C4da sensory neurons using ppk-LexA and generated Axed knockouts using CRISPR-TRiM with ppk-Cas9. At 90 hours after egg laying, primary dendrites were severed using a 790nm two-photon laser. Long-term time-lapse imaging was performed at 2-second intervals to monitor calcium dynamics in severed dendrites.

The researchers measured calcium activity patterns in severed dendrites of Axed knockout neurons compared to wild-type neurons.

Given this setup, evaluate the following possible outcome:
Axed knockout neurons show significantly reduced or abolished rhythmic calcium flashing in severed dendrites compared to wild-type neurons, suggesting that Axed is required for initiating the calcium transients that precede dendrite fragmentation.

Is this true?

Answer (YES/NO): NO